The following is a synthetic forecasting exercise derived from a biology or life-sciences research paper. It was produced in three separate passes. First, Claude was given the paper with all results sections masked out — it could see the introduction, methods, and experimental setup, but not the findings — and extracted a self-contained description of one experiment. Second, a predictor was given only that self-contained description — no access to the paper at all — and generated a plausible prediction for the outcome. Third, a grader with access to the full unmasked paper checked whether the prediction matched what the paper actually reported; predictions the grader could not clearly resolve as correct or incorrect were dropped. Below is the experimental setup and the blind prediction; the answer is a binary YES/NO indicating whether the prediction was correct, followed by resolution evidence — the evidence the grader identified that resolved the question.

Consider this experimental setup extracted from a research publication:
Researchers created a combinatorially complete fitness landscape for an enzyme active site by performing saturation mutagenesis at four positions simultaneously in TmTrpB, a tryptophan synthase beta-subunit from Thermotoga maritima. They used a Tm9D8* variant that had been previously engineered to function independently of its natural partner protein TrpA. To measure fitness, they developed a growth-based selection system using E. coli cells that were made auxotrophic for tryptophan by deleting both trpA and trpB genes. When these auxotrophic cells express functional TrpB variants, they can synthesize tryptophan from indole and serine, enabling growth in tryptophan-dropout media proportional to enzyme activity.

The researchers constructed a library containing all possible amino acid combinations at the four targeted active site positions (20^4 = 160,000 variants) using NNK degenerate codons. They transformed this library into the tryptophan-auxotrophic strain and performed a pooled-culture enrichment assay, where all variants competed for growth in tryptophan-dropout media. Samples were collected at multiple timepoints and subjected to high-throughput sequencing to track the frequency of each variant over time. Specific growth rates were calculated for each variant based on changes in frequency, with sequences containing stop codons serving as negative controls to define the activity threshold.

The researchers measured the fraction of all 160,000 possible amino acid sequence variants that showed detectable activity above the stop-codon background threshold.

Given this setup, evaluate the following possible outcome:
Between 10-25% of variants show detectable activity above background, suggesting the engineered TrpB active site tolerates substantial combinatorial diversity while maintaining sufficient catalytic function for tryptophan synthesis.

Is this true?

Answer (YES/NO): NO